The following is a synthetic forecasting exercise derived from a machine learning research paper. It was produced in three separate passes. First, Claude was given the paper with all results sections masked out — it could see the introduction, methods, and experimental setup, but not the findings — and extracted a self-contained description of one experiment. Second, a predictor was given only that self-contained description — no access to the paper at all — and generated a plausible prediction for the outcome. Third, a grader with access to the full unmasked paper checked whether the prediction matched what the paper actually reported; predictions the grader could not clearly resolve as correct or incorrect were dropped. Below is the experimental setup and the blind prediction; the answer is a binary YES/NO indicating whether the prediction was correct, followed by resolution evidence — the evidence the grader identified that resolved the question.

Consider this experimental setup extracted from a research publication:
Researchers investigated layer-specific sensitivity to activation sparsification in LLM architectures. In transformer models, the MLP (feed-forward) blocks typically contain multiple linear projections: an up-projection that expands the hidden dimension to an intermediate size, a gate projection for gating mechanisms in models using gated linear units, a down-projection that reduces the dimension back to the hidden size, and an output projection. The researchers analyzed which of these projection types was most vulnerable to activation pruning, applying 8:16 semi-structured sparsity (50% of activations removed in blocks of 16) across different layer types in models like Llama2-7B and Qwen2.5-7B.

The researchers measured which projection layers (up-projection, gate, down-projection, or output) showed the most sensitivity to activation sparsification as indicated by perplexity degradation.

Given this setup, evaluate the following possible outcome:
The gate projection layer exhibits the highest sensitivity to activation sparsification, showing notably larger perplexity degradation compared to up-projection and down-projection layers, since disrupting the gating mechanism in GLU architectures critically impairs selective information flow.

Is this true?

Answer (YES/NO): NO